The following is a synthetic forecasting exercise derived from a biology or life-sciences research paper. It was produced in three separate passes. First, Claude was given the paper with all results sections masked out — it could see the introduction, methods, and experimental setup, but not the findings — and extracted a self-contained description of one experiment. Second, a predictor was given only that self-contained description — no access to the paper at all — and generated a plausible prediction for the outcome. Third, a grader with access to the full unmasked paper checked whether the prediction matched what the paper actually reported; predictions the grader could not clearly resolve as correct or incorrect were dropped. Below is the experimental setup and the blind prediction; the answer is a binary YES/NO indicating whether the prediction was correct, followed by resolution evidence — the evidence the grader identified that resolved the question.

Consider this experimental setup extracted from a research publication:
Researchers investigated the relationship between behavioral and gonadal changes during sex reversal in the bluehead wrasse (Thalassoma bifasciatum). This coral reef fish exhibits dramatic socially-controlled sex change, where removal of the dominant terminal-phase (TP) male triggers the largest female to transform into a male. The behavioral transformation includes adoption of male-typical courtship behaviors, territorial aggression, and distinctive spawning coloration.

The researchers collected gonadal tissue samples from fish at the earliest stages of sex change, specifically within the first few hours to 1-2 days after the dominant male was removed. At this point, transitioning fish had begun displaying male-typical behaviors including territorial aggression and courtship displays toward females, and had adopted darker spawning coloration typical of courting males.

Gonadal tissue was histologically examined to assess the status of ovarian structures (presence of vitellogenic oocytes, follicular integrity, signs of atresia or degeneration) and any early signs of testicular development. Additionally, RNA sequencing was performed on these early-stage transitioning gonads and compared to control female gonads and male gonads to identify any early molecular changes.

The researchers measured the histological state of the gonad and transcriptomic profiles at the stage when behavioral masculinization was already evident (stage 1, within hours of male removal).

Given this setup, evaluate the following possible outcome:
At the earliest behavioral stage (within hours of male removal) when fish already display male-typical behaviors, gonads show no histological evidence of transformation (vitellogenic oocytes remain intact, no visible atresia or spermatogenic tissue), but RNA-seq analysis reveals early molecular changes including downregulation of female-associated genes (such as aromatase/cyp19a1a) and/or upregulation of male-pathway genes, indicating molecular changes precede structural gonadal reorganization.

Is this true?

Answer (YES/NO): NO